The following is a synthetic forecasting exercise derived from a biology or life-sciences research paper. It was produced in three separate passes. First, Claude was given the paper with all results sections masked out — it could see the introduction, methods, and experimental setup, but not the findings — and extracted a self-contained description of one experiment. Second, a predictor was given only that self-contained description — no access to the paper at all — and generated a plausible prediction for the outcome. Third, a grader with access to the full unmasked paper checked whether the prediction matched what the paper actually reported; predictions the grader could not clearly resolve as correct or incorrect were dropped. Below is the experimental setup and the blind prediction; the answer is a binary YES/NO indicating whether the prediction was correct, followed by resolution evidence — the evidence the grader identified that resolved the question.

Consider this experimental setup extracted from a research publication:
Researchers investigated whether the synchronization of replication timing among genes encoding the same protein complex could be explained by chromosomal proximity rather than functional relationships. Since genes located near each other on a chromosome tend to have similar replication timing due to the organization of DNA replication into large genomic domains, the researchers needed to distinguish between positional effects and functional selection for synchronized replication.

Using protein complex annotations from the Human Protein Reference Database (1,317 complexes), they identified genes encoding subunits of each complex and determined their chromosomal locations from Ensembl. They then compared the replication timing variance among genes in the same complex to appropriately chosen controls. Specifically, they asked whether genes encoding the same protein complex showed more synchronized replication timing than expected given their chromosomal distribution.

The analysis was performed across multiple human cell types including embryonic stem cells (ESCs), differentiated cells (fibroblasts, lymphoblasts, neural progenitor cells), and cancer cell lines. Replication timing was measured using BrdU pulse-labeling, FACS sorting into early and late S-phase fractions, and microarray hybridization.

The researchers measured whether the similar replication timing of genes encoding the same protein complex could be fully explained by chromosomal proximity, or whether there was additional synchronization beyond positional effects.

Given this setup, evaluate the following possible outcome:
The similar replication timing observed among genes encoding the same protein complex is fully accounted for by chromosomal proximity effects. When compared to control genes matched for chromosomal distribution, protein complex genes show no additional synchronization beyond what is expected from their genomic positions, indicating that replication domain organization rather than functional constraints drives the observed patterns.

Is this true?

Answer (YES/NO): NO